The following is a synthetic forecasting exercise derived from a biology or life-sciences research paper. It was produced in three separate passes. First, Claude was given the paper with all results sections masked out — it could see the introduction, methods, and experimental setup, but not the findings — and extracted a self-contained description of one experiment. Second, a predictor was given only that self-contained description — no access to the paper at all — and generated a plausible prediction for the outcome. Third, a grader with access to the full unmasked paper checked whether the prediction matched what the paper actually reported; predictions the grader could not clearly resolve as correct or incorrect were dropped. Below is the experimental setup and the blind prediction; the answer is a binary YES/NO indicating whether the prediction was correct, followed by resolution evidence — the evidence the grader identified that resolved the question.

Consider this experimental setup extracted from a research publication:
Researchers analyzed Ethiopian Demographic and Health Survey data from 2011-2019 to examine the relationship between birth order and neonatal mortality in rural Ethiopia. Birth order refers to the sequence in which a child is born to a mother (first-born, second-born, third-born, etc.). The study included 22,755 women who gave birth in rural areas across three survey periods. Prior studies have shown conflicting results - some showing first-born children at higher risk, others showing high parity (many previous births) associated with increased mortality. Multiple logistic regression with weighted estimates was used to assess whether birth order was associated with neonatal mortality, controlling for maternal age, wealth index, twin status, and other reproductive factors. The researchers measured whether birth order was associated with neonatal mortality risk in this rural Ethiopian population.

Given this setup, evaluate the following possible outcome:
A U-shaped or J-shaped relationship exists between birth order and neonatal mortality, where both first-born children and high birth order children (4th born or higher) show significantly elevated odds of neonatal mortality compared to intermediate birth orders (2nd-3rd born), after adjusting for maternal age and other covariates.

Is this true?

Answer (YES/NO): NO